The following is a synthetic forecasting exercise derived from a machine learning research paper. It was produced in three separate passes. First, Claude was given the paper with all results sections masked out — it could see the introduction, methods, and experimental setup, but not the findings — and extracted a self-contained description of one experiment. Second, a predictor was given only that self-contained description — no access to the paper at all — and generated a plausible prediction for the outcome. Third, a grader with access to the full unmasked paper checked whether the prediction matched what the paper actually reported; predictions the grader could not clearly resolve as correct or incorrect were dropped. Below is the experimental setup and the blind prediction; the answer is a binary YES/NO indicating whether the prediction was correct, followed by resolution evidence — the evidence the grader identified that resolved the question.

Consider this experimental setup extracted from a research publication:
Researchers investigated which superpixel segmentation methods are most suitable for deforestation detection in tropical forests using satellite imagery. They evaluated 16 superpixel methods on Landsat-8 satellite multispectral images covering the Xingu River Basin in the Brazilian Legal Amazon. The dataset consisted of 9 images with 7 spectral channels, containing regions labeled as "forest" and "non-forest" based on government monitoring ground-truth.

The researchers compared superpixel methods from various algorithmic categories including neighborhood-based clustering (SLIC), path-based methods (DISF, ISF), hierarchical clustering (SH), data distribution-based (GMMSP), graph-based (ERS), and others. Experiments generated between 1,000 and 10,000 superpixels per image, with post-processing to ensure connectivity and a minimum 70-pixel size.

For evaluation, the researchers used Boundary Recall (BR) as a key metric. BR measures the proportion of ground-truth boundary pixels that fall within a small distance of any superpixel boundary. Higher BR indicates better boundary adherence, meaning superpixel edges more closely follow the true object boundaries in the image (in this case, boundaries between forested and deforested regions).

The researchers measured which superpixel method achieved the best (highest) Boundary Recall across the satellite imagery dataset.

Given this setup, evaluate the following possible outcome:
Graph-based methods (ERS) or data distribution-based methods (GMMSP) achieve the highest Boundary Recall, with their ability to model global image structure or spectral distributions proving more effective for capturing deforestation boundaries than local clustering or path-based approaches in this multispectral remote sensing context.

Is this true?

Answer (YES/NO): YES